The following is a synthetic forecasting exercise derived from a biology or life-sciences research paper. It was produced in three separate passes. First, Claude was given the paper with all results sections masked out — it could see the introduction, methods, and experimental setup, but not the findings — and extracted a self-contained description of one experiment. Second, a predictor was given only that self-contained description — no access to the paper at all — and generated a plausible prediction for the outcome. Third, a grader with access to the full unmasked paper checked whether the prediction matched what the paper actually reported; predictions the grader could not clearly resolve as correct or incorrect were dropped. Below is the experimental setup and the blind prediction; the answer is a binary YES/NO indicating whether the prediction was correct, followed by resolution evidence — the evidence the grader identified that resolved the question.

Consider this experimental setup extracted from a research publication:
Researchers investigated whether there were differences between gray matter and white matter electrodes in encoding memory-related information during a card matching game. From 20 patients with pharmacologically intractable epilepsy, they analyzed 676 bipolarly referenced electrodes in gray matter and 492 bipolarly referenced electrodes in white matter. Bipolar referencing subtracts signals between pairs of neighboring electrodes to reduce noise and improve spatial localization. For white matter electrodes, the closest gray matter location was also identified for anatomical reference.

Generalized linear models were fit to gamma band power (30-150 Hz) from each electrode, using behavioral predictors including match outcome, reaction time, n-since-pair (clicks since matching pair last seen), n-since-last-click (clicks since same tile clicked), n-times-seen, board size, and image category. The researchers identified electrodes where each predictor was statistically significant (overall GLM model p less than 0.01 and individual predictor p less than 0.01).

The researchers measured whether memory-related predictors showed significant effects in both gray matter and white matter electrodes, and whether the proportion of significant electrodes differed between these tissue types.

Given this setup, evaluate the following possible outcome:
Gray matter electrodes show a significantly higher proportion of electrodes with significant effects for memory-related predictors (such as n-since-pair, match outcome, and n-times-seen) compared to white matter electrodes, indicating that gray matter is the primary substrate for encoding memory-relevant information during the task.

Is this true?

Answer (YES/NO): NO